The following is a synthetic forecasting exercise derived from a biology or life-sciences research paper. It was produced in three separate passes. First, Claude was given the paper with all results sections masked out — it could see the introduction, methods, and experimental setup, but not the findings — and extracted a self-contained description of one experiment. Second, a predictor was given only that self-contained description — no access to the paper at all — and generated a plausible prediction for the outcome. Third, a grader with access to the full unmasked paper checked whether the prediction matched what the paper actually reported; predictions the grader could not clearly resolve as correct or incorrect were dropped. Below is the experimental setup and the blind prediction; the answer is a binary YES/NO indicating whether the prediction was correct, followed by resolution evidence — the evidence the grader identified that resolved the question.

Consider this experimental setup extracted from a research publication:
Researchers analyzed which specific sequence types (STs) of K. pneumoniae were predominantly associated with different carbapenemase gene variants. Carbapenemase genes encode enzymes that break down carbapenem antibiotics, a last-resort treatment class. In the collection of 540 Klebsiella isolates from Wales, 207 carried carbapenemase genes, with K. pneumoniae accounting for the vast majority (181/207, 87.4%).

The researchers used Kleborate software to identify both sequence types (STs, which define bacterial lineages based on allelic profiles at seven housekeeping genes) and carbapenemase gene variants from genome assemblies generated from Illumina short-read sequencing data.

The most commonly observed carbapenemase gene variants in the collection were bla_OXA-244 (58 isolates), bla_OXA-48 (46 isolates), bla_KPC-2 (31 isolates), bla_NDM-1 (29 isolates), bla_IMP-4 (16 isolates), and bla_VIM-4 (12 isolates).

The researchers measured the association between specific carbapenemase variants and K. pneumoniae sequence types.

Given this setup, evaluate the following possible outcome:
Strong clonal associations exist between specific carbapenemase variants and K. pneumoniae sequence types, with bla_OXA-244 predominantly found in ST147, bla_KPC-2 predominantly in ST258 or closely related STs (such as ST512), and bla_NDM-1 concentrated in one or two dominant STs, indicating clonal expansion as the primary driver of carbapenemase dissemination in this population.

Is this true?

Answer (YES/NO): NO